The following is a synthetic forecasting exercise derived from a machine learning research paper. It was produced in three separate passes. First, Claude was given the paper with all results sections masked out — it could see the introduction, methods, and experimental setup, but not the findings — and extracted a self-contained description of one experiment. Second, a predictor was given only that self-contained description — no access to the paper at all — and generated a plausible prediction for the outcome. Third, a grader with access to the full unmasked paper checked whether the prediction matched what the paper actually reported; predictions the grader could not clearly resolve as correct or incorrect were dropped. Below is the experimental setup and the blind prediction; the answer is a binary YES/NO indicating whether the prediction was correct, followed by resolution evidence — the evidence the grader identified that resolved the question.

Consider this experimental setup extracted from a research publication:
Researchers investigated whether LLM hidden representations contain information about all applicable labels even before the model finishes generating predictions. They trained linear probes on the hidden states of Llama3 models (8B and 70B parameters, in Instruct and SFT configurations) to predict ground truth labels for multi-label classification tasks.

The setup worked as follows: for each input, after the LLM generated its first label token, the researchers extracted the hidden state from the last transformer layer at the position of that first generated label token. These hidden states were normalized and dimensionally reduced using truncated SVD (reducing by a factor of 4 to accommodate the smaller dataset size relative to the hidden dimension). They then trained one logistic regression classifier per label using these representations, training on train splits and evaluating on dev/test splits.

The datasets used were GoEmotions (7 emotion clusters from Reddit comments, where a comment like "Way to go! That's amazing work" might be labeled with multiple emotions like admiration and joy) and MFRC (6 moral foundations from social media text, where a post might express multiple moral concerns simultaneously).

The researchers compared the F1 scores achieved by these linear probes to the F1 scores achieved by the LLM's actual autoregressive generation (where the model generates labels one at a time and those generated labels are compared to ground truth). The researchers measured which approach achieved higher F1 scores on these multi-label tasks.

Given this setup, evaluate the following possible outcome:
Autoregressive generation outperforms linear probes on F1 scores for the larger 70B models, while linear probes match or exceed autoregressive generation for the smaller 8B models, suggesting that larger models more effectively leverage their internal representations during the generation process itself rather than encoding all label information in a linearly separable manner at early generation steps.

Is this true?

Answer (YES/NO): NO